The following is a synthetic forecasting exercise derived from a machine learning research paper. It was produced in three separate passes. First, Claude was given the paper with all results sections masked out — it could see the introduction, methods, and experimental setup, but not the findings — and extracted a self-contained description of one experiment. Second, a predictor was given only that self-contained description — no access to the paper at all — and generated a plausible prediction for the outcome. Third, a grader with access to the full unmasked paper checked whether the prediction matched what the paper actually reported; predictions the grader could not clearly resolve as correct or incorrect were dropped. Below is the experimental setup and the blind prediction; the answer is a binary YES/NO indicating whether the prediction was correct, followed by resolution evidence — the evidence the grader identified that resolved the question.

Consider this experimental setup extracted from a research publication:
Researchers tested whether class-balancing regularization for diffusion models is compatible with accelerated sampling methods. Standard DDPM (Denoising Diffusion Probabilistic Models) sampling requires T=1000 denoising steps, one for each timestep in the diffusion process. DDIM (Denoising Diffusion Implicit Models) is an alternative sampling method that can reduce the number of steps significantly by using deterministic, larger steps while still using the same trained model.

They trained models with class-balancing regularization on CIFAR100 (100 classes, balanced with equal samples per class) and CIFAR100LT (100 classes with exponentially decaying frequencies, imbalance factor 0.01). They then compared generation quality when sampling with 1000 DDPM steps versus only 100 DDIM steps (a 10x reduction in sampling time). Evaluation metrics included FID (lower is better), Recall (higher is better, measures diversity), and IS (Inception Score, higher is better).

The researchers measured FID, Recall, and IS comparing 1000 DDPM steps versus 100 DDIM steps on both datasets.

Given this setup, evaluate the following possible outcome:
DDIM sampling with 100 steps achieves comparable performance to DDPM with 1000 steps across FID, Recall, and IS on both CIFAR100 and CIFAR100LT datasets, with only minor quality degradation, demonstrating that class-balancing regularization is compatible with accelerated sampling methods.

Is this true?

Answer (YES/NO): YES